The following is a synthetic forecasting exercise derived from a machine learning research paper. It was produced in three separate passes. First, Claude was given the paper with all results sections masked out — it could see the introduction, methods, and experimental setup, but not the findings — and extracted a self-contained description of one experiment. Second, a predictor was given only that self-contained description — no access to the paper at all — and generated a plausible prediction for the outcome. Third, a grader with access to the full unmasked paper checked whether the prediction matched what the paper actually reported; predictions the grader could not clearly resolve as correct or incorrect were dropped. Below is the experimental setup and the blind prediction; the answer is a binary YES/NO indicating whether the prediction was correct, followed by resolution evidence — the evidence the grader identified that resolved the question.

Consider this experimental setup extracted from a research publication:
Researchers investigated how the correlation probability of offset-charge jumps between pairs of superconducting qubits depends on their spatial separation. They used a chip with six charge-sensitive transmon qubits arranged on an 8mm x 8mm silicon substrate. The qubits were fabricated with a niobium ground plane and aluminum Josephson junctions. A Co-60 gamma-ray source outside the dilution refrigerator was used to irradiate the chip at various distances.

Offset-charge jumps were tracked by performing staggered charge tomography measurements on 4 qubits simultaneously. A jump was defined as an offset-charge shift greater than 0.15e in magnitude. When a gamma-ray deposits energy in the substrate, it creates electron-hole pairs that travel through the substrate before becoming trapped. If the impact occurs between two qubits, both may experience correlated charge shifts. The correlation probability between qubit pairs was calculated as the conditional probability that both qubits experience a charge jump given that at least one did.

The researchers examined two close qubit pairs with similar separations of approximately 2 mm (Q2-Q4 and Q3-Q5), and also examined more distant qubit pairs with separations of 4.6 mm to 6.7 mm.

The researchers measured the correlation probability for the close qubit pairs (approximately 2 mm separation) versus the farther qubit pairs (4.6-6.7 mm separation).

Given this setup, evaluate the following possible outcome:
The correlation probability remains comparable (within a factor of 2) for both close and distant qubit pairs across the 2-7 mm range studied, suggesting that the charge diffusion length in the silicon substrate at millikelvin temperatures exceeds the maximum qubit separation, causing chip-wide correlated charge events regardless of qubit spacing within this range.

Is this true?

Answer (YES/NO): NO